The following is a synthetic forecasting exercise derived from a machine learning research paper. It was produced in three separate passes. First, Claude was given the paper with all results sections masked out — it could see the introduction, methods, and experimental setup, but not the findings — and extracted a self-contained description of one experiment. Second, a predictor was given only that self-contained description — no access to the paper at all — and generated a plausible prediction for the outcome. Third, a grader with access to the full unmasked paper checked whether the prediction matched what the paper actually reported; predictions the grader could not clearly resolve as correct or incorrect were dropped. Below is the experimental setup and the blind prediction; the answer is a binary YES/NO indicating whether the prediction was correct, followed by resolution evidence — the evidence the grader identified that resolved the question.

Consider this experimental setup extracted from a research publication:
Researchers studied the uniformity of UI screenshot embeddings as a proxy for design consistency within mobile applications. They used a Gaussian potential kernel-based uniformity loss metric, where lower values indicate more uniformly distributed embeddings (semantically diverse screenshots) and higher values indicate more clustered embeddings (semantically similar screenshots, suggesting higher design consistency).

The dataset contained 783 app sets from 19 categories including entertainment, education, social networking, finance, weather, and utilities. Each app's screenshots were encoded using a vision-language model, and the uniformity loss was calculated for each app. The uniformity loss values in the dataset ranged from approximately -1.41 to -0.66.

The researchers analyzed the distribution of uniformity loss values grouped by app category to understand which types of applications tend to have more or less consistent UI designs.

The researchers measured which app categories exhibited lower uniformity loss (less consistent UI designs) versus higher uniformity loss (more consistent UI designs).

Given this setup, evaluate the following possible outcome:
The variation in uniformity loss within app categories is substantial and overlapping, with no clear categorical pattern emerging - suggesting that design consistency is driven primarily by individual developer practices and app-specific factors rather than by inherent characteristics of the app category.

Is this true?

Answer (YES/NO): NO